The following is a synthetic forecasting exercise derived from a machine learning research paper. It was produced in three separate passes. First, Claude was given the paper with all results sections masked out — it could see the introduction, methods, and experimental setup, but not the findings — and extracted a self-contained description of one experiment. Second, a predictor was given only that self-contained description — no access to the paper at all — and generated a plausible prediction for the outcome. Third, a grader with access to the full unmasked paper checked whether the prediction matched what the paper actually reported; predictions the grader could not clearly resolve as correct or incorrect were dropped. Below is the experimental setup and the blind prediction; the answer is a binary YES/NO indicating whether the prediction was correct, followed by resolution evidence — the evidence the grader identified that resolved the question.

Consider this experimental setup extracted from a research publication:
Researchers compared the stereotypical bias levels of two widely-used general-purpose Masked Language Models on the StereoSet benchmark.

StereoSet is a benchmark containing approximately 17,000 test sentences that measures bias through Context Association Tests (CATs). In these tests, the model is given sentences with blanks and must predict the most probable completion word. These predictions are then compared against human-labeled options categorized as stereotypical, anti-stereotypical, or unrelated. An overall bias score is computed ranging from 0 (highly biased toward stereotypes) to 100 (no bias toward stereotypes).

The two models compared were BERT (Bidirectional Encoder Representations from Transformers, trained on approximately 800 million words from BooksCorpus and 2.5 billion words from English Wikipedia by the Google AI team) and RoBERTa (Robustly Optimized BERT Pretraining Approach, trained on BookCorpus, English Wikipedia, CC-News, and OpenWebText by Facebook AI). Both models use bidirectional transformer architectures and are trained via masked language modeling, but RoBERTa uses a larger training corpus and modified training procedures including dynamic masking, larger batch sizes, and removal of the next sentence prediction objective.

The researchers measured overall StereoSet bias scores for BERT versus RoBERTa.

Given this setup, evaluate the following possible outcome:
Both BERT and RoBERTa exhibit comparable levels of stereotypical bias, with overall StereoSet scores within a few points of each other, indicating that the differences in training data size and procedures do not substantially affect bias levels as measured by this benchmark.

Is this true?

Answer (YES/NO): NO